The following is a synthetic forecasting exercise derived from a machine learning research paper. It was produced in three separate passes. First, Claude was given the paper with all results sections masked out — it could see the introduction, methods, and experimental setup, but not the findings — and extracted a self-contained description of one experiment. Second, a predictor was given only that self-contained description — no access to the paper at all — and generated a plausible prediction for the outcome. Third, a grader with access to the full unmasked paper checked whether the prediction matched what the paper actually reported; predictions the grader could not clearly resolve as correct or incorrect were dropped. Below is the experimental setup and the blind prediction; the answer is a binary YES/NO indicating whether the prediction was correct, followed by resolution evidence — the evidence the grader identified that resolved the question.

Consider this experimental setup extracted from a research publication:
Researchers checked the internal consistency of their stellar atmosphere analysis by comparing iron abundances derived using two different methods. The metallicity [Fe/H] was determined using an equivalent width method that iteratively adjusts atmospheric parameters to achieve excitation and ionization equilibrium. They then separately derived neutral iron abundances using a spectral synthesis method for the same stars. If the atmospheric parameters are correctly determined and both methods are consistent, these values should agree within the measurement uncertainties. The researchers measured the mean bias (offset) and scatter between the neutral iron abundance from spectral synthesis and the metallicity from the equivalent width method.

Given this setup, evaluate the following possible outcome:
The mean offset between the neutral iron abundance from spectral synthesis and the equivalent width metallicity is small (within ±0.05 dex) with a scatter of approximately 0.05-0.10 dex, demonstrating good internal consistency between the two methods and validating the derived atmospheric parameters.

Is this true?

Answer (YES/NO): YES